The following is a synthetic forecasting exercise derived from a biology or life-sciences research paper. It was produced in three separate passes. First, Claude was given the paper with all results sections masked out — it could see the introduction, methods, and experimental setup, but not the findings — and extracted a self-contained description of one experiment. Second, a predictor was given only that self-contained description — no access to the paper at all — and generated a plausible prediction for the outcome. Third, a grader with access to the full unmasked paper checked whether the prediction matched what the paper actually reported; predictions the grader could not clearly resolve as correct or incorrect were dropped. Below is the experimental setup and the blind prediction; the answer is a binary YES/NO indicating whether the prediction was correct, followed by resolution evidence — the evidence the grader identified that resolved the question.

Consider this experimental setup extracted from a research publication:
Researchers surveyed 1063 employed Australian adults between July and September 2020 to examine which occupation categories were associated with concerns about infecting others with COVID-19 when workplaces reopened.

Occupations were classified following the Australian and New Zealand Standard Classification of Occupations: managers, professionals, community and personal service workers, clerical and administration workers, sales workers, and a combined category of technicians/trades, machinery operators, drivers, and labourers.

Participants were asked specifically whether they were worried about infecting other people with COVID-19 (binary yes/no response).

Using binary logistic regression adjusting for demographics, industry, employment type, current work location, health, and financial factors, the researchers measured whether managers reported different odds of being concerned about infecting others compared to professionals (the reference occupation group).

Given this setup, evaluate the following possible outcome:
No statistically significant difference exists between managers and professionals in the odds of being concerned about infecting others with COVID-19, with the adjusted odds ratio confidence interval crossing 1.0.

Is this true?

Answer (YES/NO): NO